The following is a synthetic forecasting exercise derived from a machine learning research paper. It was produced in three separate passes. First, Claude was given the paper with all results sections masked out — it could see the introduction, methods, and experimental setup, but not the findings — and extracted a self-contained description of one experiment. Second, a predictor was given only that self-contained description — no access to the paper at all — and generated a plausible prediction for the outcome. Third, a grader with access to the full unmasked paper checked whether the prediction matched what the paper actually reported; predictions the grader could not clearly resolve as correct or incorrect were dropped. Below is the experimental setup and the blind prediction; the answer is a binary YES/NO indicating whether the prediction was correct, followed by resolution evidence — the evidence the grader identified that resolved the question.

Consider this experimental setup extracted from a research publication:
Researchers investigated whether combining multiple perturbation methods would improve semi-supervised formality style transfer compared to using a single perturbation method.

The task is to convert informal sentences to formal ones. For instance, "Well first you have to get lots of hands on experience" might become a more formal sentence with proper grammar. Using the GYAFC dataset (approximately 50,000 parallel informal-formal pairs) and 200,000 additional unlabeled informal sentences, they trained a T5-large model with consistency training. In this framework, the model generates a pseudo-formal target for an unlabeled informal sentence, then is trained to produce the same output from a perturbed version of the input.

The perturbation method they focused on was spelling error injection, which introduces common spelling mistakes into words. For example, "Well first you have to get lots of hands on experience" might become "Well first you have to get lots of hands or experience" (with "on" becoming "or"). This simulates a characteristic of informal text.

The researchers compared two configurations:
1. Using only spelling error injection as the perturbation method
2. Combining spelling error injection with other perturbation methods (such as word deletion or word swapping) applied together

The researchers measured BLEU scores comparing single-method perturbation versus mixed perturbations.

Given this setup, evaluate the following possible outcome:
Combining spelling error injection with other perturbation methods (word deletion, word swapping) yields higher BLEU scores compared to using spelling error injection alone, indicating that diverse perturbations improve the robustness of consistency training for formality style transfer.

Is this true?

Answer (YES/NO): NO